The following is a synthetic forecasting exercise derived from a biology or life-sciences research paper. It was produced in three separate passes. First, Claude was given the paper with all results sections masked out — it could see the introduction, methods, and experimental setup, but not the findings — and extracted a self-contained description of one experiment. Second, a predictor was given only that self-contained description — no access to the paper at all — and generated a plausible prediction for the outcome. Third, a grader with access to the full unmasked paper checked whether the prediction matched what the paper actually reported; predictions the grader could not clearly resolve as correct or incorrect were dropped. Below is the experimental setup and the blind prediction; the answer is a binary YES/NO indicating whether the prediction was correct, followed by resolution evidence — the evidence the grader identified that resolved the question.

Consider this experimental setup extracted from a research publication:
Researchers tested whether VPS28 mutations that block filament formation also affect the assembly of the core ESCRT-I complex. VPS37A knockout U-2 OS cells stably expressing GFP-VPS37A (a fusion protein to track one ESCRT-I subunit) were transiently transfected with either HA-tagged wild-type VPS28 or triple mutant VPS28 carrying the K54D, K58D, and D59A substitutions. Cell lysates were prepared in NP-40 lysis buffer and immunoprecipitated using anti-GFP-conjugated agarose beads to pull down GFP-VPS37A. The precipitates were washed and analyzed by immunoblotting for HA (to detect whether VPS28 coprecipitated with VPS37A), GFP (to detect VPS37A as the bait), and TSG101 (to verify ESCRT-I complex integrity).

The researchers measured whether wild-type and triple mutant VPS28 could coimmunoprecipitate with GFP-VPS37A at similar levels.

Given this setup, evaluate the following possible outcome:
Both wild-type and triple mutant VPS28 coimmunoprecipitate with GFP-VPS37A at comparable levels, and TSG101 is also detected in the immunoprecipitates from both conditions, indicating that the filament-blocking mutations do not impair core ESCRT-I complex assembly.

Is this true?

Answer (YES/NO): YES